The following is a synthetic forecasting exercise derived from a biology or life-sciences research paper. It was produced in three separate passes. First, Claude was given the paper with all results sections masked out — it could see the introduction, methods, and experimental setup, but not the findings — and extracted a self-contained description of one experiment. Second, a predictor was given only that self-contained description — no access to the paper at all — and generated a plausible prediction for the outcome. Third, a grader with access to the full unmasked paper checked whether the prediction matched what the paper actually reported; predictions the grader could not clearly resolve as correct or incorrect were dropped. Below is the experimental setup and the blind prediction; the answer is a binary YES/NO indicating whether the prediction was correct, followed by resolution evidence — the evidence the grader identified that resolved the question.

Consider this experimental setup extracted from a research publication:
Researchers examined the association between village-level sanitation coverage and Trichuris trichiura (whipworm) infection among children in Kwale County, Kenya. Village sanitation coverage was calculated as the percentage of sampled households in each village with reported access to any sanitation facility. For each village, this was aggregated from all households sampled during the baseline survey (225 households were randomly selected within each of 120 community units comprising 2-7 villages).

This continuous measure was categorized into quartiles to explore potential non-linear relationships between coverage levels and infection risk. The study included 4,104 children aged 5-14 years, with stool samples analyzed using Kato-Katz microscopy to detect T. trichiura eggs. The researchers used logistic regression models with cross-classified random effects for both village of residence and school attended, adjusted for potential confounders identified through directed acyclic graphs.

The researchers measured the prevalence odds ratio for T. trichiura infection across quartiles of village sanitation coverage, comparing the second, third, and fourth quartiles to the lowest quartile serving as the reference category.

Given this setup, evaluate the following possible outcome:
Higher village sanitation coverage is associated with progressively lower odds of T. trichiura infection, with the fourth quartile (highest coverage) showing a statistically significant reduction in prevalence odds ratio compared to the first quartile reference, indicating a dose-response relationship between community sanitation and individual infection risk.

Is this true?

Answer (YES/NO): NO